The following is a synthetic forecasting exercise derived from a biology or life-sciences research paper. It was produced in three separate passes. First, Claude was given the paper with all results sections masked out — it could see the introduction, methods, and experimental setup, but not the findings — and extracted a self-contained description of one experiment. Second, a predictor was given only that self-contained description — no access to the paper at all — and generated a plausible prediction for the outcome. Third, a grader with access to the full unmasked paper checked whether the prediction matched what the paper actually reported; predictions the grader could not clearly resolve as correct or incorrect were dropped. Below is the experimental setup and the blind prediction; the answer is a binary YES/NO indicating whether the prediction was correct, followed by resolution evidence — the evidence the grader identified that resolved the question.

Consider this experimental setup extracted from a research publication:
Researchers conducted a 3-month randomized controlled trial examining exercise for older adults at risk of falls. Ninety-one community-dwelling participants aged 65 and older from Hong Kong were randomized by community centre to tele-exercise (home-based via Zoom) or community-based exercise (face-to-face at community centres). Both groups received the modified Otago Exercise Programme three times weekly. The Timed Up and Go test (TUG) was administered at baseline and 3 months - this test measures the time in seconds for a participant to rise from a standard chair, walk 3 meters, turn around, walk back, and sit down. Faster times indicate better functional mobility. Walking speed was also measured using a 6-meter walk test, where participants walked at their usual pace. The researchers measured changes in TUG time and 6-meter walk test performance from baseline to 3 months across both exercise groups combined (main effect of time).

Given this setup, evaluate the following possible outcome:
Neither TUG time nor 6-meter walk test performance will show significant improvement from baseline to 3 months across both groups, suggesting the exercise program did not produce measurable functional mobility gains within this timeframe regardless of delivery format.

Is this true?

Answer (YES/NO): NO